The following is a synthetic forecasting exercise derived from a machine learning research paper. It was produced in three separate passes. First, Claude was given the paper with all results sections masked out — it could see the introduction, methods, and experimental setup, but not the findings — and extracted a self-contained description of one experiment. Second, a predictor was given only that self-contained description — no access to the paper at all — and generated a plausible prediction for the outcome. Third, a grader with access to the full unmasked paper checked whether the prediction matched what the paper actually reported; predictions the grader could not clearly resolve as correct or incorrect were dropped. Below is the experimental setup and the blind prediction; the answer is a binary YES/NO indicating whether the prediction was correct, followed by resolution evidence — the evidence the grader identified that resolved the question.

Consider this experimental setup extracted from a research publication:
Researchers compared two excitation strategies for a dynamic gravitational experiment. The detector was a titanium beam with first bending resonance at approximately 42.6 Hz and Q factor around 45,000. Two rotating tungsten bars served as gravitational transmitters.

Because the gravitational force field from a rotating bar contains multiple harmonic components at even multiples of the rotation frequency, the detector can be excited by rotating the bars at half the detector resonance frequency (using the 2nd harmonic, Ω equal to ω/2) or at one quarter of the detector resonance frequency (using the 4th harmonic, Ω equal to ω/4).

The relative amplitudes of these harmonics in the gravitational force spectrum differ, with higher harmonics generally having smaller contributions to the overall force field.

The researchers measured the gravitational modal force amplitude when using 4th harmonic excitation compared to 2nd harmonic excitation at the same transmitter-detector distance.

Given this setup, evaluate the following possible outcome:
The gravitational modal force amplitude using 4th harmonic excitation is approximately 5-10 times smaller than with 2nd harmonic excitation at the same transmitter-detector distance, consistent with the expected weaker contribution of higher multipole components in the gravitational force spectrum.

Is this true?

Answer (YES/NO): NO